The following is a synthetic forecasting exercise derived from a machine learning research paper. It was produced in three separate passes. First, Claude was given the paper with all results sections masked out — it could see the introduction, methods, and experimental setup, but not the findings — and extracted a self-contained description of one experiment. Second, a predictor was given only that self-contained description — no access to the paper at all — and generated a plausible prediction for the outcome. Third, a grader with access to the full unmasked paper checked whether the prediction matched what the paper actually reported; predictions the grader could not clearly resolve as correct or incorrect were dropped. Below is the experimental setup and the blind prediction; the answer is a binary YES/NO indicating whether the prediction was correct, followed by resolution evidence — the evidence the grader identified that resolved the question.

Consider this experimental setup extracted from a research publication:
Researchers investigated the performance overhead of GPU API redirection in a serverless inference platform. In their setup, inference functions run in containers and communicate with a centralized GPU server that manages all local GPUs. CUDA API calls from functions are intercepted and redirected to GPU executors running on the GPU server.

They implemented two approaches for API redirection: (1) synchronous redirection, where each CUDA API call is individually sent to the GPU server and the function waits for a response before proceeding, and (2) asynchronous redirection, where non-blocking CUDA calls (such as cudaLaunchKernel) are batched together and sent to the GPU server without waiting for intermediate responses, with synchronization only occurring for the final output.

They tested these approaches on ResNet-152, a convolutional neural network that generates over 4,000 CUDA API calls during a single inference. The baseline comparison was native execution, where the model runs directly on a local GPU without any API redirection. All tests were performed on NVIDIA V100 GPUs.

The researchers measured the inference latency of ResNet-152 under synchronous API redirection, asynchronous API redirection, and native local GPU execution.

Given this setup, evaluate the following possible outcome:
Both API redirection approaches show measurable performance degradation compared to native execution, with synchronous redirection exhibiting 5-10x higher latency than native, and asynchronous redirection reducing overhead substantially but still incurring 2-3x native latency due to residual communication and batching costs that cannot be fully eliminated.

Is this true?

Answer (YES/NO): NO